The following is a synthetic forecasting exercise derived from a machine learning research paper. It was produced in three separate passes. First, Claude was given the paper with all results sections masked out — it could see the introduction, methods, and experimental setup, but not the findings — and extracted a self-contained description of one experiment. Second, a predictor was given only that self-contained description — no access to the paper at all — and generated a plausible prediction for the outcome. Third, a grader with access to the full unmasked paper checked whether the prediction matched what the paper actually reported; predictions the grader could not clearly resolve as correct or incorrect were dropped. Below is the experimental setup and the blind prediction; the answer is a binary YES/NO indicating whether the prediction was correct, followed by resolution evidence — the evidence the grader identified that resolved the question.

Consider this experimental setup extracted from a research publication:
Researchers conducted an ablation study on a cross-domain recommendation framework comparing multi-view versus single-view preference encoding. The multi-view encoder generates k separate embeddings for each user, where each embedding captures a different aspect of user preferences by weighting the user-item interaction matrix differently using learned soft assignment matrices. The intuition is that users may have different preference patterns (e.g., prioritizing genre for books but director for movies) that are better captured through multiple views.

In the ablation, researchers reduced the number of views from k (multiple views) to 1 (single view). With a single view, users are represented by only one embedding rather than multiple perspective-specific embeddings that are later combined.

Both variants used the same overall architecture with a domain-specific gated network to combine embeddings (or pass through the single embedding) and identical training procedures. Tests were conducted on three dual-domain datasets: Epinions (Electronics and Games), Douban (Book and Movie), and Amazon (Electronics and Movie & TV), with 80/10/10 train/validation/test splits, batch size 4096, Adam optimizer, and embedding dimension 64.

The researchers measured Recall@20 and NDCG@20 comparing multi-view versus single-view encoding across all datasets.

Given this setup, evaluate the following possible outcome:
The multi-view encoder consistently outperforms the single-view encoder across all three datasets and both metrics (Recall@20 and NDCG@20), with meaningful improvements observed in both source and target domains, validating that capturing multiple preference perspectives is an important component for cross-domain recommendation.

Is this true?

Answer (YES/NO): YES